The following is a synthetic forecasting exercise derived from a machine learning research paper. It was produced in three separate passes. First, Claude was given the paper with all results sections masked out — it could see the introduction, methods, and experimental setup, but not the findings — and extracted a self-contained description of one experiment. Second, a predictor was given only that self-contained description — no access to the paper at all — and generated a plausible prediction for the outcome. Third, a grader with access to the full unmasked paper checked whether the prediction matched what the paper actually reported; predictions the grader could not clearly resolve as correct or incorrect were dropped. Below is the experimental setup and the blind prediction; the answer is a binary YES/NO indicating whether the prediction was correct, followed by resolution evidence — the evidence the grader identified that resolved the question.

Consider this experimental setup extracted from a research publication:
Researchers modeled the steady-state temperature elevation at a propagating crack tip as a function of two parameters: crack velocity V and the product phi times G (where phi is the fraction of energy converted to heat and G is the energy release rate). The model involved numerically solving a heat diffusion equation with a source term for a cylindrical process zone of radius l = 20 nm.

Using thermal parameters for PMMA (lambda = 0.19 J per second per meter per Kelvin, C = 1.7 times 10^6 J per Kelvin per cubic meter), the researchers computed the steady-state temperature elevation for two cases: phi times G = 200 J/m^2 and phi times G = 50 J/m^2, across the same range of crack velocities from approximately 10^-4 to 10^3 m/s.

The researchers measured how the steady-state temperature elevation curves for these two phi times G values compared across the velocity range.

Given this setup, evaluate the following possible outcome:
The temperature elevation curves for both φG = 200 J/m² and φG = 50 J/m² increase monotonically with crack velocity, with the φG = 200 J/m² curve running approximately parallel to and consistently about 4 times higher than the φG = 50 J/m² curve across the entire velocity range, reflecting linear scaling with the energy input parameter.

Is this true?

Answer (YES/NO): NO